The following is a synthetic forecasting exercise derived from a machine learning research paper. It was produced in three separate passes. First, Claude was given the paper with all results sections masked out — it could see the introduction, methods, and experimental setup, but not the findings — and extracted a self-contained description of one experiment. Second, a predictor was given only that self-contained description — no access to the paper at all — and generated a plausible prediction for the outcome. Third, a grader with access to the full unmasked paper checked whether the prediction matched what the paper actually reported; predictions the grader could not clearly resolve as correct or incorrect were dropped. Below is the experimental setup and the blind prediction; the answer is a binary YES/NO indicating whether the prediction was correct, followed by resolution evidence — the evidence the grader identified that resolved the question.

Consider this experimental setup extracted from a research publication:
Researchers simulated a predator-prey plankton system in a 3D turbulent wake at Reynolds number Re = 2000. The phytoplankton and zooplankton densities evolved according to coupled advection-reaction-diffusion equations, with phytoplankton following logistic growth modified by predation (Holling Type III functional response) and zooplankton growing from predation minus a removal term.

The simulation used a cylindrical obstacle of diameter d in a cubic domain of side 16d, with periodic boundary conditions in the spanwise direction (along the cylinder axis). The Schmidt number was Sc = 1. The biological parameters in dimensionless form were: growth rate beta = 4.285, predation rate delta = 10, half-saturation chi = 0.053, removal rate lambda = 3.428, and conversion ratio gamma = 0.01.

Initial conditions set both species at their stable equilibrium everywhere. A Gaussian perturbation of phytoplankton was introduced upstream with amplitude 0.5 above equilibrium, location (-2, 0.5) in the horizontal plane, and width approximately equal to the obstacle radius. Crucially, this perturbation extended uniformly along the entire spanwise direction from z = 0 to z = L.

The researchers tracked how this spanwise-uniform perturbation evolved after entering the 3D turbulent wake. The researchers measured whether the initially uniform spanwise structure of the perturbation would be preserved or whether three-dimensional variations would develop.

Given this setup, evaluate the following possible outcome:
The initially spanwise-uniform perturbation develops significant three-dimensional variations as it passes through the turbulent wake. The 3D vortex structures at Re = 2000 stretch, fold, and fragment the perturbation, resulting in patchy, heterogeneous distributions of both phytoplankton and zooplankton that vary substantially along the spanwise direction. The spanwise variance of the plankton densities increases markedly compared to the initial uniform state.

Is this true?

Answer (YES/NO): NO